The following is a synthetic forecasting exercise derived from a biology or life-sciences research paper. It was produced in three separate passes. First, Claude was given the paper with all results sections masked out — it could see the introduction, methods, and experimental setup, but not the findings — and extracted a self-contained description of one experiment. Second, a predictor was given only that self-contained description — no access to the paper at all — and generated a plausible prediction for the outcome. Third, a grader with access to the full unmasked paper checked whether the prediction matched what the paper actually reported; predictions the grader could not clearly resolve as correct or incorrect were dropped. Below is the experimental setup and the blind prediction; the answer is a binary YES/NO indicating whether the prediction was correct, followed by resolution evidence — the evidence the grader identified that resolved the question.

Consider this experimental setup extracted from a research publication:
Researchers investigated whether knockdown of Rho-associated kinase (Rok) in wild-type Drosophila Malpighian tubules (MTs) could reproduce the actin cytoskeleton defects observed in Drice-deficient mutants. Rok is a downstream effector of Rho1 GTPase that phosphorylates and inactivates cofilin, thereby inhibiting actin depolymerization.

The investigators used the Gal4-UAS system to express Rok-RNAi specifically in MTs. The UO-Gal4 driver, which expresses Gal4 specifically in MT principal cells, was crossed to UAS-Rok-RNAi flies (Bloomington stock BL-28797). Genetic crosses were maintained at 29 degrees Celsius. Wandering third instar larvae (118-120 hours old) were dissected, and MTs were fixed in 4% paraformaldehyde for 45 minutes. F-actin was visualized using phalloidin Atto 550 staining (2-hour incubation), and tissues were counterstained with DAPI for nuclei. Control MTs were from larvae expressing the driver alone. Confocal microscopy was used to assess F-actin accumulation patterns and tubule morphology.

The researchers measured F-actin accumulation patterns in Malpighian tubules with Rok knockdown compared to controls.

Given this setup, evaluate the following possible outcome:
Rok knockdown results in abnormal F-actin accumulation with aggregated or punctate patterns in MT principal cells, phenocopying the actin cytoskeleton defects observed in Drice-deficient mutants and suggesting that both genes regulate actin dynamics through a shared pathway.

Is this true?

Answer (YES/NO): NO